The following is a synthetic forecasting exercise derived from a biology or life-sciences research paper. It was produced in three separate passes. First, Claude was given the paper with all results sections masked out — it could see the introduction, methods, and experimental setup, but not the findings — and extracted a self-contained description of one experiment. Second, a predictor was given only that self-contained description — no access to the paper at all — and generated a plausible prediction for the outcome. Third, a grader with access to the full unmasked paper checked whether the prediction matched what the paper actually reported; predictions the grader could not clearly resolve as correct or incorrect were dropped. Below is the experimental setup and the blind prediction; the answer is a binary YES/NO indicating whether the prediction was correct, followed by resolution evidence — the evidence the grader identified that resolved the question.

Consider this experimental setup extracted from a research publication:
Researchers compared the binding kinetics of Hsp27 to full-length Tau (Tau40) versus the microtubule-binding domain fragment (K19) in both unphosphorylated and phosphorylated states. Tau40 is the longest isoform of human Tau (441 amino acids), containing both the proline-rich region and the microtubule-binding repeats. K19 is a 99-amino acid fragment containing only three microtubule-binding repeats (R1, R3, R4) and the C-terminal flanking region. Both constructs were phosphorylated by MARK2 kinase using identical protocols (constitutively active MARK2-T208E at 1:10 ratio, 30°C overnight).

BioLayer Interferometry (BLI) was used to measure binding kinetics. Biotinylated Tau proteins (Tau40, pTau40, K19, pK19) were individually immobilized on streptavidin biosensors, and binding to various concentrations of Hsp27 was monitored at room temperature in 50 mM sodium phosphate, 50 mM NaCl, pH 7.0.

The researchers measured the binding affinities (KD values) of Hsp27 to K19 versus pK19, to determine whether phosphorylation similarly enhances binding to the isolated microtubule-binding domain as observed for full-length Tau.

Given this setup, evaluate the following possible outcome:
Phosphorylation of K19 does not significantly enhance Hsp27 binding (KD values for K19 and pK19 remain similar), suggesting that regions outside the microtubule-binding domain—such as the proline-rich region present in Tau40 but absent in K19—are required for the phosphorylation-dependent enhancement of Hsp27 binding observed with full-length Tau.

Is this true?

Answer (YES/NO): NO